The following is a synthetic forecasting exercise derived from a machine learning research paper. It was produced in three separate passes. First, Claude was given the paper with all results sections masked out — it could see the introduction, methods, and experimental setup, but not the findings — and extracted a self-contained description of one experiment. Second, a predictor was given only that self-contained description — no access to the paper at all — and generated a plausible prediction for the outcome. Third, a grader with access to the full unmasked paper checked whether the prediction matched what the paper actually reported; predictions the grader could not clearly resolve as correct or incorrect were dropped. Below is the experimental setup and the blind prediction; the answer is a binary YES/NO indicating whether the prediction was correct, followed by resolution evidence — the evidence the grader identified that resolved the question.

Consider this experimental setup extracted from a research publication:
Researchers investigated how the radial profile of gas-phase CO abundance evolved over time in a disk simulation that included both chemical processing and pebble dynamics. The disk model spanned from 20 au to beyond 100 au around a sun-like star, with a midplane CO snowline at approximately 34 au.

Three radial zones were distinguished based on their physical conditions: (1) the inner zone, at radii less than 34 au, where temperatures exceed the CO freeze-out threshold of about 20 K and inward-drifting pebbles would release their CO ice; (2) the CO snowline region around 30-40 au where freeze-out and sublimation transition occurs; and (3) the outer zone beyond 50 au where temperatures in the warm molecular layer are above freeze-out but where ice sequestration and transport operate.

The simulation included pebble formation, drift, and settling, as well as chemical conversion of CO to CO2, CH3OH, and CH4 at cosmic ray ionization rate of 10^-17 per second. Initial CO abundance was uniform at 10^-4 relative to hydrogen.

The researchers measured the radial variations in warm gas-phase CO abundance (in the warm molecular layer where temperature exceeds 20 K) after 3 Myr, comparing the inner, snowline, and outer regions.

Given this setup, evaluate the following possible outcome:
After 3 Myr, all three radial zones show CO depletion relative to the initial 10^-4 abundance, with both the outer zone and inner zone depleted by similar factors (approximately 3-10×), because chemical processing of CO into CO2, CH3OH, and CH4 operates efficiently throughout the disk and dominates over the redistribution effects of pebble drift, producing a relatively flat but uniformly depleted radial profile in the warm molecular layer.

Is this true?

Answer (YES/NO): NO